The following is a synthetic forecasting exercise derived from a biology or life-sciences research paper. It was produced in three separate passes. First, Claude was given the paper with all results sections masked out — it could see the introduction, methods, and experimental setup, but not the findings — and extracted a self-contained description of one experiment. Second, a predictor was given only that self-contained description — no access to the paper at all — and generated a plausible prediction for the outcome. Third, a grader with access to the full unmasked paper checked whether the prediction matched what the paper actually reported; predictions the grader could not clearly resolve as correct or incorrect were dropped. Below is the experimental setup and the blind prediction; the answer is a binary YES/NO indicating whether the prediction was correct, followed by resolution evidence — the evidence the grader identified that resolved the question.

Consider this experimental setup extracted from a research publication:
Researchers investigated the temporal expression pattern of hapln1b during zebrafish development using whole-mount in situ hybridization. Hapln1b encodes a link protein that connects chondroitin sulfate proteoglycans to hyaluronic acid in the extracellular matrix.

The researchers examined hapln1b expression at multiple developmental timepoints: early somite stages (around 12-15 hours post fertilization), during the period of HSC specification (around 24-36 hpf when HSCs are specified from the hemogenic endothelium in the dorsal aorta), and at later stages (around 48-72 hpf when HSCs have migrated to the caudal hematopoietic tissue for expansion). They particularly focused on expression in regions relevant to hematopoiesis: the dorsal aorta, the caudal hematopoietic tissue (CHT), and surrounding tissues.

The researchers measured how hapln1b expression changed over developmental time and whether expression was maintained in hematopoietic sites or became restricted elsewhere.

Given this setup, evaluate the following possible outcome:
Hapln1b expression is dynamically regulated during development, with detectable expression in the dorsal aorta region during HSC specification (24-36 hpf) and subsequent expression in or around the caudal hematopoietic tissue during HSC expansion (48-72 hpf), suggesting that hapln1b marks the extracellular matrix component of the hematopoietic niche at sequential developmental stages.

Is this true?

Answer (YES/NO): NO